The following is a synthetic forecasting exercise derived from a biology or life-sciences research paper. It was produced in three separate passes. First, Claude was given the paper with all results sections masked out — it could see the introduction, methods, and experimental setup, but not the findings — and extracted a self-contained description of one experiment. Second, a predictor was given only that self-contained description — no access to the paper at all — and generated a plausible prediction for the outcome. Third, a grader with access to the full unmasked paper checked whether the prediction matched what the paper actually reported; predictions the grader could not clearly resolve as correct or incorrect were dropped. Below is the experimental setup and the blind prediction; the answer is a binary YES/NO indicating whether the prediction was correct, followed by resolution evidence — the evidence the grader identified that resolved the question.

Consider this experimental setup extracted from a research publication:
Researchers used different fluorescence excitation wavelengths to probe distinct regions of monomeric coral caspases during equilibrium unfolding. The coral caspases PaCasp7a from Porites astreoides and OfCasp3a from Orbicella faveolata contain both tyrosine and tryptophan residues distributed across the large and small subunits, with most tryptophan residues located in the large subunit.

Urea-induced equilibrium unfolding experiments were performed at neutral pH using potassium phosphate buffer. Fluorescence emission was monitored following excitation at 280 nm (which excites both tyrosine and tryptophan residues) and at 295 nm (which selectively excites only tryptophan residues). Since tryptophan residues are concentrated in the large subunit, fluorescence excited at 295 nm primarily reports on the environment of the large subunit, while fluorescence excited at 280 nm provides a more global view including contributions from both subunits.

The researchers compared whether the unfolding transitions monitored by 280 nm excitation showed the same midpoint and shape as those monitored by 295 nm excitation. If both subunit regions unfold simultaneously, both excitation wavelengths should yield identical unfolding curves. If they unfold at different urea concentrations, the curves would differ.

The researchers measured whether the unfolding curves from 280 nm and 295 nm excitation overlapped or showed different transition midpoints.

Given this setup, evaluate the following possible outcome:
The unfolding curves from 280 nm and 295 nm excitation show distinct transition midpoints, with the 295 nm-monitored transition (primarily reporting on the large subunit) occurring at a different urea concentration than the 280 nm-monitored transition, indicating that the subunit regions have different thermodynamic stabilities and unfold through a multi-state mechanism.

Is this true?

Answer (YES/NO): NO